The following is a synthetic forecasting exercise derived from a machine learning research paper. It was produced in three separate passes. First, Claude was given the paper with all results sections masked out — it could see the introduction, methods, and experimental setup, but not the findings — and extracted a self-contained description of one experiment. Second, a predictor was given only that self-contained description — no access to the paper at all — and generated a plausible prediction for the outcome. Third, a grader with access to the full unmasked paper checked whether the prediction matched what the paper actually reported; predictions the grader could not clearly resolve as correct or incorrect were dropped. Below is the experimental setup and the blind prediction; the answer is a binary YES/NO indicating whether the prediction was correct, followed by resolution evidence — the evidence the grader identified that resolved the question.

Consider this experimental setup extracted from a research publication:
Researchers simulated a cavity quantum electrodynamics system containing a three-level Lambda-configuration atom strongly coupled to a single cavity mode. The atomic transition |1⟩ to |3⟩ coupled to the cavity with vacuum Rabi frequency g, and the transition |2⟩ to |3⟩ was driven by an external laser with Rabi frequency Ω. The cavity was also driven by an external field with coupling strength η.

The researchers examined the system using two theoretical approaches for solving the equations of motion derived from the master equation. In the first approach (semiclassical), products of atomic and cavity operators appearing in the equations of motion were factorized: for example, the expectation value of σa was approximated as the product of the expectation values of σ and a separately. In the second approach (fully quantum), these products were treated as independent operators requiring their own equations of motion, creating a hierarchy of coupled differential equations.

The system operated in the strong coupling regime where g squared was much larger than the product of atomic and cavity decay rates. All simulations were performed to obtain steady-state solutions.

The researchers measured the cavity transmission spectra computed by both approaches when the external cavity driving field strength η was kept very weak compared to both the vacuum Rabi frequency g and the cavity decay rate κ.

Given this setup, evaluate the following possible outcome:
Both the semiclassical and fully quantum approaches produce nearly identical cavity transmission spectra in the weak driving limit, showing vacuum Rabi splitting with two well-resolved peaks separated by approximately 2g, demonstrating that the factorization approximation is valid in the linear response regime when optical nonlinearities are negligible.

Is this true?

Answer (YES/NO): YES